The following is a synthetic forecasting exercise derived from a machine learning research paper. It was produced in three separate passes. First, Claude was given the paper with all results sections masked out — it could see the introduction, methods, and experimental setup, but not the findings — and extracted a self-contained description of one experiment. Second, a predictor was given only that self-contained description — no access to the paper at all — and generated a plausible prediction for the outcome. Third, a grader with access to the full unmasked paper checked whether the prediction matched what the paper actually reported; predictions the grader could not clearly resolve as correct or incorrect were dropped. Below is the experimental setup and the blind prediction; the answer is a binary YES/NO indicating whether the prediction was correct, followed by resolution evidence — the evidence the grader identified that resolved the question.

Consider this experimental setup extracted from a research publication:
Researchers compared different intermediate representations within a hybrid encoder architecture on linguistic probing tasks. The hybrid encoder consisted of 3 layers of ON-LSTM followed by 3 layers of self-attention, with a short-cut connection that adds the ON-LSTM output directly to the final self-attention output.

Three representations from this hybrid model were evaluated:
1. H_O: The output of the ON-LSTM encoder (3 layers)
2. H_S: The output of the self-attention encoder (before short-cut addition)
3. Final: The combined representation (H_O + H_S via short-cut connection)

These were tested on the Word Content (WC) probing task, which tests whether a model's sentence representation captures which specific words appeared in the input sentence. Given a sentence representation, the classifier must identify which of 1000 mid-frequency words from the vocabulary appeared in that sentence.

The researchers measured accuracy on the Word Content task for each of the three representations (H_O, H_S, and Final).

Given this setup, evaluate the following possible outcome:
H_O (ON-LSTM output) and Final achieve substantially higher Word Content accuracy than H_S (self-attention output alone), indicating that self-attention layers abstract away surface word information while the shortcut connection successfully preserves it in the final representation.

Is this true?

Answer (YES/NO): NO